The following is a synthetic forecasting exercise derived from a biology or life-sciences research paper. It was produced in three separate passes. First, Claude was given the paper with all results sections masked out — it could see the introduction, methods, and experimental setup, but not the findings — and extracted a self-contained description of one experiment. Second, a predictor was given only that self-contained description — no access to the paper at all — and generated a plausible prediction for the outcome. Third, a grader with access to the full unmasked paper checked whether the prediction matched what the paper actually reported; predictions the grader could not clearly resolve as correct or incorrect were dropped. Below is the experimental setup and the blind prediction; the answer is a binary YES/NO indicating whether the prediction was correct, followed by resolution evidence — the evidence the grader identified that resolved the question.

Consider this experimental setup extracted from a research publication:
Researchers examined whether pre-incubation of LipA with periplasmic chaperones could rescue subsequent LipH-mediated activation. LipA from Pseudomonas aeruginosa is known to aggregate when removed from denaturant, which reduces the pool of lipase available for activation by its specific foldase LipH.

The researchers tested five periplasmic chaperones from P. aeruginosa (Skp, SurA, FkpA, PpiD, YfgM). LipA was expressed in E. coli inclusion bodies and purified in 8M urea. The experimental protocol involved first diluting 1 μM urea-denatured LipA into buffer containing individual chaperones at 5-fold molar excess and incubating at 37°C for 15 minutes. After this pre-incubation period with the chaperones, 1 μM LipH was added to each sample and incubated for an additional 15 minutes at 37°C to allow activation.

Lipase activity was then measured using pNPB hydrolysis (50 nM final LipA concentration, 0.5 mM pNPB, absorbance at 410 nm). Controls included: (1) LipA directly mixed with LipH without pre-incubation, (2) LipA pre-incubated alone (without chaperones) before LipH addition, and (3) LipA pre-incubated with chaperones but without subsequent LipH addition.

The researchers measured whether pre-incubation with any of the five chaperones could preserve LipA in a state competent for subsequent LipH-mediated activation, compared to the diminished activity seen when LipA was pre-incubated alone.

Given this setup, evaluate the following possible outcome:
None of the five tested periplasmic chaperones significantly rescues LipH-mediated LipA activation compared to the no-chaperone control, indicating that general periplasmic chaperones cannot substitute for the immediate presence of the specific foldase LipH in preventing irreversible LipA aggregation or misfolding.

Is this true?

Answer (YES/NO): NO